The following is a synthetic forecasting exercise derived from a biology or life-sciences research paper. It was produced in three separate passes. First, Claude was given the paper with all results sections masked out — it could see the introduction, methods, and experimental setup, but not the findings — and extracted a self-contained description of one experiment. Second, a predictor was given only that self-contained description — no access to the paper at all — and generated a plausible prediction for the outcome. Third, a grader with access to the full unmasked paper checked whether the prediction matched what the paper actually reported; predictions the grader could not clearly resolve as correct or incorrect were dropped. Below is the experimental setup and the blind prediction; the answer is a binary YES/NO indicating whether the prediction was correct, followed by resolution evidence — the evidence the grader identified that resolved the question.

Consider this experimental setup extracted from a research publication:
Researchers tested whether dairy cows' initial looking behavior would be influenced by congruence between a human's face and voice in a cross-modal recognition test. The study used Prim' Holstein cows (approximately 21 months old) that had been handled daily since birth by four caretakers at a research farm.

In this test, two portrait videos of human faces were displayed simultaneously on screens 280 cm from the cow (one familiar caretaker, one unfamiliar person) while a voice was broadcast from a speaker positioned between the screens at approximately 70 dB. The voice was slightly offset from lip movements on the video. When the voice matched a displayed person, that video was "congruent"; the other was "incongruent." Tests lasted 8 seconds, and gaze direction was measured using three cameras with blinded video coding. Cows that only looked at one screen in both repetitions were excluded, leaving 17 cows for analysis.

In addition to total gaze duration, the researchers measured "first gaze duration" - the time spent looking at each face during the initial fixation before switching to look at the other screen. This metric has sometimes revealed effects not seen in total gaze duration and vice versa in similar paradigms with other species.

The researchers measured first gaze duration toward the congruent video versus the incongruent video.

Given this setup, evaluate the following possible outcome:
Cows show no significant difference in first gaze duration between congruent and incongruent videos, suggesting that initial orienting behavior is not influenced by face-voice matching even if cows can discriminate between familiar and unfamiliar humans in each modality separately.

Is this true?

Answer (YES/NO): NO